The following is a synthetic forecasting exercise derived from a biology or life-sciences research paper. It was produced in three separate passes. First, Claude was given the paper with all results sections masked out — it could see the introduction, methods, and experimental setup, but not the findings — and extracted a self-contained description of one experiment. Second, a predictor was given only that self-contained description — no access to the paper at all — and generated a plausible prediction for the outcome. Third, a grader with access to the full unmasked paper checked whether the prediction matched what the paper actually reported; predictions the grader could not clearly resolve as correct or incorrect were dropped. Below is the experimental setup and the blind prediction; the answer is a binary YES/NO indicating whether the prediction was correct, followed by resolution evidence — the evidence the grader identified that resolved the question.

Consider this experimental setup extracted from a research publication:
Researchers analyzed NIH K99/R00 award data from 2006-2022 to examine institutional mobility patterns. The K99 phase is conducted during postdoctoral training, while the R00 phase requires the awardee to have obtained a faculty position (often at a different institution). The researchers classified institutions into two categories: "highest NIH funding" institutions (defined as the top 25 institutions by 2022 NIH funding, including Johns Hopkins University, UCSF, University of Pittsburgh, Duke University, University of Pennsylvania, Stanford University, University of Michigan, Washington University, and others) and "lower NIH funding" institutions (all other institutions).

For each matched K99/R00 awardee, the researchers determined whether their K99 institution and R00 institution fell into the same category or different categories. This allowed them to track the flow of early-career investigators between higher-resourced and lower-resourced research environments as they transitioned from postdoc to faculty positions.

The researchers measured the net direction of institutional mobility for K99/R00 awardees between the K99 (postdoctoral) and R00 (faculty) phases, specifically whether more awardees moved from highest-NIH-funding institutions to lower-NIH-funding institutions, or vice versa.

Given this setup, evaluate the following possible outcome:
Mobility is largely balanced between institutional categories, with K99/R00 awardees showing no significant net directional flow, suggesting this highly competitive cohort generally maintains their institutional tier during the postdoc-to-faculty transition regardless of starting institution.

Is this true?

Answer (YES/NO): NO